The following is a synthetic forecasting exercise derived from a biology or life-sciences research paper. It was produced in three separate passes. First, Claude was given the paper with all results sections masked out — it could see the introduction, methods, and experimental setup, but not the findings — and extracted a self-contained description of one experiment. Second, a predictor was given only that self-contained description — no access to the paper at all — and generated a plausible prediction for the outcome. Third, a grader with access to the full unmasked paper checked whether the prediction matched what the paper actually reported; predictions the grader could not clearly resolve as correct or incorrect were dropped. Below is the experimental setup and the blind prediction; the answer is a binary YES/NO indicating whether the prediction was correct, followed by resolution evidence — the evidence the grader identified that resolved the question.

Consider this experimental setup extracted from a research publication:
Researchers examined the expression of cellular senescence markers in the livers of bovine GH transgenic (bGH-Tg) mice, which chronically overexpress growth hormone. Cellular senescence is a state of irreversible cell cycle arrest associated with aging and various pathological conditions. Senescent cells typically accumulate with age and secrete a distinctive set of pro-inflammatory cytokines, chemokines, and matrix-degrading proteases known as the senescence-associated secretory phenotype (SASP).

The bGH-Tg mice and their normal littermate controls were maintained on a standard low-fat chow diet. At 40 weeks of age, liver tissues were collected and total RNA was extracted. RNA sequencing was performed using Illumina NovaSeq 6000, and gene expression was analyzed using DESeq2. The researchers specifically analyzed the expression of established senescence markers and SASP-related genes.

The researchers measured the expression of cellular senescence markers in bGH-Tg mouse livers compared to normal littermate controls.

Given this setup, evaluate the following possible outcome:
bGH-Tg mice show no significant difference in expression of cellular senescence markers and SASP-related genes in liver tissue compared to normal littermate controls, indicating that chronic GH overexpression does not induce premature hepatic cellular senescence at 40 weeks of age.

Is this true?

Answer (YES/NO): NO